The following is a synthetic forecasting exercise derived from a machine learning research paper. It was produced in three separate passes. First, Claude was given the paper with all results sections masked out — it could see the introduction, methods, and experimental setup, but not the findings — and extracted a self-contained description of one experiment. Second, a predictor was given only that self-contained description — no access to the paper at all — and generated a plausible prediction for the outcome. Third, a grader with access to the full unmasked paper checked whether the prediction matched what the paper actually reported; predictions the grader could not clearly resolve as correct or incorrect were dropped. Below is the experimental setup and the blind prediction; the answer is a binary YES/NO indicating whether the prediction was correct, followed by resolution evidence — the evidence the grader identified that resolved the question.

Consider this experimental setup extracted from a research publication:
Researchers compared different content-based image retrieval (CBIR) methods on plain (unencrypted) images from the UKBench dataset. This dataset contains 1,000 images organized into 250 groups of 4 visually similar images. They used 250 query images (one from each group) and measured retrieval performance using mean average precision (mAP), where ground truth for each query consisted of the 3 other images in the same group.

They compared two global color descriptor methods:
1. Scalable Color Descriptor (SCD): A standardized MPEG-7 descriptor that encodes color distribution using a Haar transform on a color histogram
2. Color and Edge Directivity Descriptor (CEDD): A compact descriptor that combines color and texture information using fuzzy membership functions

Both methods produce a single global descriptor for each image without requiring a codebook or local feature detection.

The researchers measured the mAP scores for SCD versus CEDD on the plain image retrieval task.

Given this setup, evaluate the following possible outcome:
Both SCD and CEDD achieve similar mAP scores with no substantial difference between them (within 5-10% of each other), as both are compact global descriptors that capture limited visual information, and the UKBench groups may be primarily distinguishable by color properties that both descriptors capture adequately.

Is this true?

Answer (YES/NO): YES